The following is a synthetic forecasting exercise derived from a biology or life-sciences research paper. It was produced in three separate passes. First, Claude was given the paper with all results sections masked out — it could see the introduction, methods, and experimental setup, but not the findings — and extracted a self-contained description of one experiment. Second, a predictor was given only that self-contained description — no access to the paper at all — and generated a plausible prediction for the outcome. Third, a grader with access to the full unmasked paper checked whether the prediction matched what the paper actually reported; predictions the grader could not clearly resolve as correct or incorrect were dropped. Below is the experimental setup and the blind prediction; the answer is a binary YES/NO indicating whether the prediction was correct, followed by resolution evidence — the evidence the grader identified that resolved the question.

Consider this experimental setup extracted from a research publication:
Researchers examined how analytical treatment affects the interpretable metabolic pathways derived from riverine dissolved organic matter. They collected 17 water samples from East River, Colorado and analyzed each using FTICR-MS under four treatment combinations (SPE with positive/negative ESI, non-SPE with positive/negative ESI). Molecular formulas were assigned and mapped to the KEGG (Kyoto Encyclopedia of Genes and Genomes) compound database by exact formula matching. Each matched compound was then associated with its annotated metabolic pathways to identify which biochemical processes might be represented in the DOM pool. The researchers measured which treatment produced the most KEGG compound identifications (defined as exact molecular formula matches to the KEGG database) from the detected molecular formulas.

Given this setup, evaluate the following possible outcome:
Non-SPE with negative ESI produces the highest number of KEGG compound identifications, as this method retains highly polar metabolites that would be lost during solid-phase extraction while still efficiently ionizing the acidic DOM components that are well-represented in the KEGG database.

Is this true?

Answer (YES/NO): NO